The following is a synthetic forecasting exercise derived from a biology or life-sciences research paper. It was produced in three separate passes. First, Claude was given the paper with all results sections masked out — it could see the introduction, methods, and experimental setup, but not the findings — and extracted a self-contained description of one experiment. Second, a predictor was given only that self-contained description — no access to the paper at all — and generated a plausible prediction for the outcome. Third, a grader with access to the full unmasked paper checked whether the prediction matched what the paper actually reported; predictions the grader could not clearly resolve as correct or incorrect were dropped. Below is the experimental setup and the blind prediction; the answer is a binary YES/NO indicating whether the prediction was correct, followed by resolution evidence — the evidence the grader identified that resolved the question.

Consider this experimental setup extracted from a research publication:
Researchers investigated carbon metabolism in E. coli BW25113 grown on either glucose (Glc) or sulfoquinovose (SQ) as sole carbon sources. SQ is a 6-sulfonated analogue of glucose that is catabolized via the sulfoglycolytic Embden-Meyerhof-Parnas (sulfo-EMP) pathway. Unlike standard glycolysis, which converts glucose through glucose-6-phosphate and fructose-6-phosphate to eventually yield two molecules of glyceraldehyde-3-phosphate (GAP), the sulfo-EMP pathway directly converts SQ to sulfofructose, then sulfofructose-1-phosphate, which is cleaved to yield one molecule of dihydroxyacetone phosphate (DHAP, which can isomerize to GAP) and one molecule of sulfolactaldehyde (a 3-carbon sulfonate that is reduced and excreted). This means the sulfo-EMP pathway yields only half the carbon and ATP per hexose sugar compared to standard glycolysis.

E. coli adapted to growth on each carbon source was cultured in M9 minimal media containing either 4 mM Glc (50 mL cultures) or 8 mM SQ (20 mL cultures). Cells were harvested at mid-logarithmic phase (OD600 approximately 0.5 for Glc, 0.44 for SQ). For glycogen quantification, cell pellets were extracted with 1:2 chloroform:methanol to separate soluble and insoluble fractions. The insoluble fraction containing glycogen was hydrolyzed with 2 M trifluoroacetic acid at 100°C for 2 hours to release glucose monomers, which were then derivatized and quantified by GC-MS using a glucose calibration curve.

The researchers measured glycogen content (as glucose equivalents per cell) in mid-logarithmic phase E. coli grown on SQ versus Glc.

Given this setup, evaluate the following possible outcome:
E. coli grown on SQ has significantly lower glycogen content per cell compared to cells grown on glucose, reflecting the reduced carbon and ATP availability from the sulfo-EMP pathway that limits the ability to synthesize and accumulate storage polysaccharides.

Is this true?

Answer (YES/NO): NO